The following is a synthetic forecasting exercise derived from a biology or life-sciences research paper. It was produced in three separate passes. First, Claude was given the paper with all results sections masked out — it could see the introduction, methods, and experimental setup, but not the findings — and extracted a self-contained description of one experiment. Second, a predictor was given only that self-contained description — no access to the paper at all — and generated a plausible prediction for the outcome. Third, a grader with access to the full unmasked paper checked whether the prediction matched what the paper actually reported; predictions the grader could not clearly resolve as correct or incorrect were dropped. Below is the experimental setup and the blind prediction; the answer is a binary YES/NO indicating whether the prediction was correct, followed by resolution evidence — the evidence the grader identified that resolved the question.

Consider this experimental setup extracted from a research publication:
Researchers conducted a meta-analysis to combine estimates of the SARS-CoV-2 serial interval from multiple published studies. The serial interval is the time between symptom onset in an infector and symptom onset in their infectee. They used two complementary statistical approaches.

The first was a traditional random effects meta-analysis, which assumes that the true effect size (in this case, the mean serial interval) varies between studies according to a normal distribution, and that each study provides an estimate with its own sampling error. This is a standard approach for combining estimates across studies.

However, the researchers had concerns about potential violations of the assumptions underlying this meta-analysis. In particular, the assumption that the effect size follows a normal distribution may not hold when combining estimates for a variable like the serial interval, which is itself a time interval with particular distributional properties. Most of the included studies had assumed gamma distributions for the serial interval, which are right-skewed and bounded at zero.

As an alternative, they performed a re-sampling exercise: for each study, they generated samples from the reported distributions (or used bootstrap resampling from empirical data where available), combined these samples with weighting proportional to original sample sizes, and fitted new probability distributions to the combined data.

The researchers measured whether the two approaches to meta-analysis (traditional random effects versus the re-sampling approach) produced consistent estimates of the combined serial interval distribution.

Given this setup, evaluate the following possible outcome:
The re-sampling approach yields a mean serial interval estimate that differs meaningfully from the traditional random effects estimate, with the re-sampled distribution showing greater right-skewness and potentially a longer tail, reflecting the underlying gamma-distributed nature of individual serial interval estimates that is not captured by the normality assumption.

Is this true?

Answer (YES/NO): NO